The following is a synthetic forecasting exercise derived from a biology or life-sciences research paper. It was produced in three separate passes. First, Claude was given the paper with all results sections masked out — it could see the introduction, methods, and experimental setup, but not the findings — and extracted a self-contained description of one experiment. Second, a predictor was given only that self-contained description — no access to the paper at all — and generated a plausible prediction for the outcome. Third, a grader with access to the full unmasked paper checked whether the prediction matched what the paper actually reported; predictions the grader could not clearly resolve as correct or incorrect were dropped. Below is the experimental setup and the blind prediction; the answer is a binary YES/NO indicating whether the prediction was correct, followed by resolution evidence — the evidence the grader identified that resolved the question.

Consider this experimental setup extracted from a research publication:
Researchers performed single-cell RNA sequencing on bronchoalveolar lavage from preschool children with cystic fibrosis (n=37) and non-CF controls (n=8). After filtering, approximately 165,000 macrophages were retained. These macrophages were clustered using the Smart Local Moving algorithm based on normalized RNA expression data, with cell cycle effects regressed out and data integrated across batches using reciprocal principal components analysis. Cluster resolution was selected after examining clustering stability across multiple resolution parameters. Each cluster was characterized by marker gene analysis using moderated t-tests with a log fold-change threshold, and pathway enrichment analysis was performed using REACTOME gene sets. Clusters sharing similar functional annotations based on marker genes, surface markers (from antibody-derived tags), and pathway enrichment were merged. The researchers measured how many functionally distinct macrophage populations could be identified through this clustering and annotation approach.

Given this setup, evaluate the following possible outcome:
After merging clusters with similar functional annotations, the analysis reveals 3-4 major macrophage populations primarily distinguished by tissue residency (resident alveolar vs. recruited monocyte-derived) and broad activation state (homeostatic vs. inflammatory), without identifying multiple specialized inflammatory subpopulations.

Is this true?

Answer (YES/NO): NO